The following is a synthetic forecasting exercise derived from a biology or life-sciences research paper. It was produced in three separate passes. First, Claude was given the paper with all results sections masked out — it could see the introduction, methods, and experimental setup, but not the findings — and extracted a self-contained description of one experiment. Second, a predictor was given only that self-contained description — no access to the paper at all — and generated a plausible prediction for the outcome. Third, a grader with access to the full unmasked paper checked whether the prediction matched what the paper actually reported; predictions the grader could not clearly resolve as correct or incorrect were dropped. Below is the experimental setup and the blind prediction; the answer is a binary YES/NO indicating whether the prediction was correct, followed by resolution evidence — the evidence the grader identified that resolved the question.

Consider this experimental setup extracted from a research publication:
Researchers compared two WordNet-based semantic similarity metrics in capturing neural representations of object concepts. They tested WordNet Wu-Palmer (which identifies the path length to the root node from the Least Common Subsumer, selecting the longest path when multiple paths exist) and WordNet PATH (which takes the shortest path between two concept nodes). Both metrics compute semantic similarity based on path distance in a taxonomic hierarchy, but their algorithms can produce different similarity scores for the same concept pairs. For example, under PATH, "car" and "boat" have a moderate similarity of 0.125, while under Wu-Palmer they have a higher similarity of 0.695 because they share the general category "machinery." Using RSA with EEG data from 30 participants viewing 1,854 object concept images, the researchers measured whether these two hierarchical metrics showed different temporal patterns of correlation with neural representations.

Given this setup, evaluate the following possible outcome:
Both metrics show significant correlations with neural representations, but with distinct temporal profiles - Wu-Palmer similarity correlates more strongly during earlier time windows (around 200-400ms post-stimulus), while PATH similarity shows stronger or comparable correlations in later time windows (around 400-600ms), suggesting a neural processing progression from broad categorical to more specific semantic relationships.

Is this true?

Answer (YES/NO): NO